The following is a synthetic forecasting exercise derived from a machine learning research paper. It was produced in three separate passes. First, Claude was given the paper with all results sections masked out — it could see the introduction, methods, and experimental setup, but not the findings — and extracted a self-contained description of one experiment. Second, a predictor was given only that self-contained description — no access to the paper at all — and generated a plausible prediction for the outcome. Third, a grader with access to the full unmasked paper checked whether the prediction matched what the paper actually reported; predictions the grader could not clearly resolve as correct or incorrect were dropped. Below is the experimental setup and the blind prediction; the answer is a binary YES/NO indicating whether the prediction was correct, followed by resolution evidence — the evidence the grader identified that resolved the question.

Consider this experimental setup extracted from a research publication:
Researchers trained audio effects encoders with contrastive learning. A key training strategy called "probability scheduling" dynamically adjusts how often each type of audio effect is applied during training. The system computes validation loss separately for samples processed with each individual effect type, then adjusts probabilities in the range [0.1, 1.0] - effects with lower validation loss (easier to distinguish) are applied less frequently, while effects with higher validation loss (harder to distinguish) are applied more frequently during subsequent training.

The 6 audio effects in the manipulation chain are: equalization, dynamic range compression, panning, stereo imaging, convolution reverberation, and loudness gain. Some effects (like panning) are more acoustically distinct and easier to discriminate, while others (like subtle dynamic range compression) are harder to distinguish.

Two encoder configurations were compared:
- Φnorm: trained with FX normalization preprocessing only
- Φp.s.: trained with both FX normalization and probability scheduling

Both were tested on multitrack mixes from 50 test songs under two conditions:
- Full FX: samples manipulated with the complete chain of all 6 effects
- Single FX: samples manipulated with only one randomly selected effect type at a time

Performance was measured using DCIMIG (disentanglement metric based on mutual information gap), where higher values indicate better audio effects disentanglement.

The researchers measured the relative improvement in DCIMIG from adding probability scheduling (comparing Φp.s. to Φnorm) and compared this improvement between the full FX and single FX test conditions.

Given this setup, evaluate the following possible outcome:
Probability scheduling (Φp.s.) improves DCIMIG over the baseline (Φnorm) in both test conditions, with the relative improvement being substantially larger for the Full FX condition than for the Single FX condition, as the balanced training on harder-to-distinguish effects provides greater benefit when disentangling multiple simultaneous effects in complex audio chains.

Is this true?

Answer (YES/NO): NO